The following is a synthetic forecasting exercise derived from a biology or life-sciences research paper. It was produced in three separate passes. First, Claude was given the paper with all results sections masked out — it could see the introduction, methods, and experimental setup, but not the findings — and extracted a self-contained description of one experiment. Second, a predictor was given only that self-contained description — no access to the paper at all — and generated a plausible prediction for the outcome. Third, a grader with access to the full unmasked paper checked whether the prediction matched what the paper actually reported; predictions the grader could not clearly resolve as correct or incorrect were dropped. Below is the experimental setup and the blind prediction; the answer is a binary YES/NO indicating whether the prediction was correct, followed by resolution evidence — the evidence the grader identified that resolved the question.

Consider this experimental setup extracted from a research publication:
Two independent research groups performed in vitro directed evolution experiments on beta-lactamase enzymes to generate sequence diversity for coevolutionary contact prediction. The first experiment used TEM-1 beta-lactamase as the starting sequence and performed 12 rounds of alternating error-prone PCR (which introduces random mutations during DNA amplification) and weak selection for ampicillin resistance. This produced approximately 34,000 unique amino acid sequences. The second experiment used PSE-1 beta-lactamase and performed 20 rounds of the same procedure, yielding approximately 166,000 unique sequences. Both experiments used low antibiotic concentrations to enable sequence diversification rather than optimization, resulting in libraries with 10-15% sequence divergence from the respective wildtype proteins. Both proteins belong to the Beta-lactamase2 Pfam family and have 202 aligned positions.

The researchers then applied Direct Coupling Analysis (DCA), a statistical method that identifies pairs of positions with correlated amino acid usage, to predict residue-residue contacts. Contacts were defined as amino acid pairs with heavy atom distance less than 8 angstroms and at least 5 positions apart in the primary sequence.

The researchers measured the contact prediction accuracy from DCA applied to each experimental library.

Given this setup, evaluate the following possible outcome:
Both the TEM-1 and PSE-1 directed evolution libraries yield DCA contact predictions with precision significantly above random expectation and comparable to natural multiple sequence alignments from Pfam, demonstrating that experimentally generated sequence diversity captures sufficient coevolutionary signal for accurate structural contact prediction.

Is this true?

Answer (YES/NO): NO